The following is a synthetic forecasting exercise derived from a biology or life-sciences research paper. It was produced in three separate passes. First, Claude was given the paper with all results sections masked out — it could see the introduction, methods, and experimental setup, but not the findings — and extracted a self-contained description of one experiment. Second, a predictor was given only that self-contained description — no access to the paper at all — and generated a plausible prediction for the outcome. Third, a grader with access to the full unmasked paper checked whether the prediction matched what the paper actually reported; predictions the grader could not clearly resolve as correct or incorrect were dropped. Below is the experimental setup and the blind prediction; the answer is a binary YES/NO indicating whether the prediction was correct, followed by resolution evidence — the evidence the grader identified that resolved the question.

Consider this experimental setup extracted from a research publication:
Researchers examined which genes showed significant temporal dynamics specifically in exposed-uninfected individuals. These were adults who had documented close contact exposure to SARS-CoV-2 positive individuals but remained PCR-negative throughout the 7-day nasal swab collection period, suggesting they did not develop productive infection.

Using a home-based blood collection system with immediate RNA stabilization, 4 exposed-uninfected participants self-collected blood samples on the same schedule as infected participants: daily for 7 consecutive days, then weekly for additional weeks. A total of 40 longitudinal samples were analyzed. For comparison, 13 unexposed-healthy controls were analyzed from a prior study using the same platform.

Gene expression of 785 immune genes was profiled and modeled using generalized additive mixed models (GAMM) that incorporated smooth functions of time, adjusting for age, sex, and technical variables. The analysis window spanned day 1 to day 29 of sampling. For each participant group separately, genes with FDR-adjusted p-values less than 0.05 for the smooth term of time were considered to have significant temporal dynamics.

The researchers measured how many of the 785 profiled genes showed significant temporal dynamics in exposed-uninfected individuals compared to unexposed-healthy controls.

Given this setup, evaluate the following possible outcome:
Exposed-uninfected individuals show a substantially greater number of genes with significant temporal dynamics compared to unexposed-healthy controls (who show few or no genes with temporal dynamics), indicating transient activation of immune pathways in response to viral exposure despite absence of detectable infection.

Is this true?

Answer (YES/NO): NO